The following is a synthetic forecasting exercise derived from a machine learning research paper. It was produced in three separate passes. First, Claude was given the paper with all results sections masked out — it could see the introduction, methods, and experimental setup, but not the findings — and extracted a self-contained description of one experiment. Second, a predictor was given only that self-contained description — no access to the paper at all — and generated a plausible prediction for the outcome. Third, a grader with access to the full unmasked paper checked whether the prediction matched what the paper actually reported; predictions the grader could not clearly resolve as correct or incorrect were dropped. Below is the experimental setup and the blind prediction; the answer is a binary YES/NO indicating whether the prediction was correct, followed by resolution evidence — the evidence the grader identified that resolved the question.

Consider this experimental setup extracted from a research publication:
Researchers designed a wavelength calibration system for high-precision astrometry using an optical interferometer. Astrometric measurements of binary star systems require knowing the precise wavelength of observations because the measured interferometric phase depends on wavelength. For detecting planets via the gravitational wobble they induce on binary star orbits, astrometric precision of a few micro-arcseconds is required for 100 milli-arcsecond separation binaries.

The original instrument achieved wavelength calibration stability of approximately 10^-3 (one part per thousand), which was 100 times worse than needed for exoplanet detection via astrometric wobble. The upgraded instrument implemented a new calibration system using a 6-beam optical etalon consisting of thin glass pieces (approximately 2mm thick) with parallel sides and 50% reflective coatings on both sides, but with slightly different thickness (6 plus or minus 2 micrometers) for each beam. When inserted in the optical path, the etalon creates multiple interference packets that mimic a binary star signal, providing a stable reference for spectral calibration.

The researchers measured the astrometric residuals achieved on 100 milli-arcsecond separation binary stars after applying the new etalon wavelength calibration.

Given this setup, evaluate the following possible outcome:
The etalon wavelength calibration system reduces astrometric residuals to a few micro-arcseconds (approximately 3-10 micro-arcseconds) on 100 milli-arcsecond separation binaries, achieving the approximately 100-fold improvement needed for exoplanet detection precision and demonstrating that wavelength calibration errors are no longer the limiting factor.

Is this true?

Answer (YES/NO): NO